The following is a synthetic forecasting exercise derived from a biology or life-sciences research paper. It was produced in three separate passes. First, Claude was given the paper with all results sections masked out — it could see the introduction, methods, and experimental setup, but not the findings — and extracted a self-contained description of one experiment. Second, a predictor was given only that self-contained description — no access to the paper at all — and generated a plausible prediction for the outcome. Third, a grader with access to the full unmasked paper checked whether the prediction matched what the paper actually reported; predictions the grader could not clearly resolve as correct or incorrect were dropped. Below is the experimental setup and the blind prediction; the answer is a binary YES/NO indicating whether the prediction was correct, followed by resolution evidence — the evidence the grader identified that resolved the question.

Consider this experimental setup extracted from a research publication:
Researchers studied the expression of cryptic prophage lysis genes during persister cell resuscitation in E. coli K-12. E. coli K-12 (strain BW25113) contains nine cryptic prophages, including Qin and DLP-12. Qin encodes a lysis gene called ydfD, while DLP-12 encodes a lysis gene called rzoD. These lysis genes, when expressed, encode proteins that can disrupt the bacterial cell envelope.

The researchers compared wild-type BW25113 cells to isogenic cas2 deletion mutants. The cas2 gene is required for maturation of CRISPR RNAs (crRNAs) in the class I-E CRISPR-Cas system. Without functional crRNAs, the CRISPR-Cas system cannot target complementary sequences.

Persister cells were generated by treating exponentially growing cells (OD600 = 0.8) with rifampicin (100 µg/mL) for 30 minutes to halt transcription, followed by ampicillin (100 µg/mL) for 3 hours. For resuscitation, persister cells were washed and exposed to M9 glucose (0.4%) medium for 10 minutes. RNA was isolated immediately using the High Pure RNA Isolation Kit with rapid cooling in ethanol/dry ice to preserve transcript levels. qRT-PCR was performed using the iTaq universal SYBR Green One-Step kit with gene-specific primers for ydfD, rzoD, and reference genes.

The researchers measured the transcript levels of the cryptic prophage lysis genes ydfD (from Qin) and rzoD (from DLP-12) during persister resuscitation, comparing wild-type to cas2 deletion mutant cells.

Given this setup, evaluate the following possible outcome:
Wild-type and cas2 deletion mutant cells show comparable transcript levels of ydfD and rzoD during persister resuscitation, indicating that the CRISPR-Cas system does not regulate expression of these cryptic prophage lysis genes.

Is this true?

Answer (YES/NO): NO